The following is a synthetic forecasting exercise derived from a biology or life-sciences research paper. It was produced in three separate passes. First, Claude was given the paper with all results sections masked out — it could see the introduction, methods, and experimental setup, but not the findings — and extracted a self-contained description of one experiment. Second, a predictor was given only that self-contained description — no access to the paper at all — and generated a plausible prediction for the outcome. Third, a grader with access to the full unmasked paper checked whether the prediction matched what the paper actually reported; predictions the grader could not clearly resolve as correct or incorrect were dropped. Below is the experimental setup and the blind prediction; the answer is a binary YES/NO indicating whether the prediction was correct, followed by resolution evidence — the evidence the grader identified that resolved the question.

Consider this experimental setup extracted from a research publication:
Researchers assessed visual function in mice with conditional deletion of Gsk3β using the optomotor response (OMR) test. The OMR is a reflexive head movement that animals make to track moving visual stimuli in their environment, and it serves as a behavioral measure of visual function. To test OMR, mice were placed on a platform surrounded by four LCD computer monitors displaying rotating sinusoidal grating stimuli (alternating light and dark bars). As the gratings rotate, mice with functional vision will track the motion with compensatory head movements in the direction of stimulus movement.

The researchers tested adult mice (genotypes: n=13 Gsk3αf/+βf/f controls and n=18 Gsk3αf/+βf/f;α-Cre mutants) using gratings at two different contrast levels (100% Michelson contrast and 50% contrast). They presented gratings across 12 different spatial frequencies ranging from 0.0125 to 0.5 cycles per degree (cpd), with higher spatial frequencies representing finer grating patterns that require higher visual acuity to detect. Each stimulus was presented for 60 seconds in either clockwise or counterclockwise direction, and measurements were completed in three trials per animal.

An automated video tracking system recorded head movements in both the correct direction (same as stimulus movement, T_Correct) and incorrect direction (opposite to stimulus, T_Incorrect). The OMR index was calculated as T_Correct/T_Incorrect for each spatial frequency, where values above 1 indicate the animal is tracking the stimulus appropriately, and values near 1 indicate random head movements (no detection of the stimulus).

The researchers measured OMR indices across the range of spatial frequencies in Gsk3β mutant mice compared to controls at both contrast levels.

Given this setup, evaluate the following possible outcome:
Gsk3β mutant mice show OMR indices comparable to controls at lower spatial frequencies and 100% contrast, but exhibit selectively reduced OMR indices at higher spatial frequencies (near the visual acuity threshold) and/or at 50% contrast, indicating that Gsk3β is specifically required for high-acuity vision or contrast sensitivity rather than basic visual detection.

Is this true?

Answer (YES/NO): NO